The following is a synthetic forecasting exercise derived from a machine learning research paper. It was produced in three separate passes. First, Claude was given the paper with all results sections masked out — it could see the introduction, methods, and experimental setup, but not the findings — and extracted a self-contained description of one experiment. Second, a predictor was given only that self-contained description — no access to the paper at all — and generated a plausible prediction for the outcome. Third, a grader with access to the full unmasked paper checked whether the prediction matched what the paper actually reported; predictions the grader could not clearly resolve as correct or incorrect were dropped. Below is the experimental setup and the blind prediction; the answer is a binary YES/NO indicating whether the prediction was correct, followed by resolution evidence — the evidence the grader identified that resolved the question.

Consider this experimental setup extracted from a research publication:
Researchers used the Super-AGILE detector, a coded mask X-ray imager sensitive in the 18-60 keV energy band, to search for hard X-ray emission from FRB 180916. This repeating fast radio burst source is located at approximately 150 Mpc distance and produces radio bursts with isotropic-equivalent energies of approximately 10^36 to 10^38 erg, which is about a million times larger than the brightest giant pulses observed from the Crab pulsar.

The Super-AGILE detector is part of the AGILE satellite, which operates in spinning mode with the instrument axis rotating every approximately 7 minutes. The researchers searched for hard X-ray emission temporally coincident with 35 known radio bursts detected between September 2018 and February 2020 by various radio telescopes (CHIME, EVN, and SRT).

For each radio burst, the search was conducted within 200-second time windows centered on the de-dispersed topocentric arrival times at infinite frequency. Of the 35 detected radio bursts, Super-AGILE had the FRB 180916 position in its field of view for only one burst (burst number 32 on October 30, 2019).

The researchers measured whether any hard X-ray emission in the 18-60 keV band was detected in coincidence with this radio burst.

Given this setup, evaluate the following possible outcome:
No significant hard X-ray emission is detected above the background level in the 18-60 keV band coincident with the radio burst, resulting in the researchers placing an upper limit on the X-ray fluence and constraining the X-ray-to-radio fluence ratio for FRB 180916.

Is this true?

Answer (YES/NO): NO